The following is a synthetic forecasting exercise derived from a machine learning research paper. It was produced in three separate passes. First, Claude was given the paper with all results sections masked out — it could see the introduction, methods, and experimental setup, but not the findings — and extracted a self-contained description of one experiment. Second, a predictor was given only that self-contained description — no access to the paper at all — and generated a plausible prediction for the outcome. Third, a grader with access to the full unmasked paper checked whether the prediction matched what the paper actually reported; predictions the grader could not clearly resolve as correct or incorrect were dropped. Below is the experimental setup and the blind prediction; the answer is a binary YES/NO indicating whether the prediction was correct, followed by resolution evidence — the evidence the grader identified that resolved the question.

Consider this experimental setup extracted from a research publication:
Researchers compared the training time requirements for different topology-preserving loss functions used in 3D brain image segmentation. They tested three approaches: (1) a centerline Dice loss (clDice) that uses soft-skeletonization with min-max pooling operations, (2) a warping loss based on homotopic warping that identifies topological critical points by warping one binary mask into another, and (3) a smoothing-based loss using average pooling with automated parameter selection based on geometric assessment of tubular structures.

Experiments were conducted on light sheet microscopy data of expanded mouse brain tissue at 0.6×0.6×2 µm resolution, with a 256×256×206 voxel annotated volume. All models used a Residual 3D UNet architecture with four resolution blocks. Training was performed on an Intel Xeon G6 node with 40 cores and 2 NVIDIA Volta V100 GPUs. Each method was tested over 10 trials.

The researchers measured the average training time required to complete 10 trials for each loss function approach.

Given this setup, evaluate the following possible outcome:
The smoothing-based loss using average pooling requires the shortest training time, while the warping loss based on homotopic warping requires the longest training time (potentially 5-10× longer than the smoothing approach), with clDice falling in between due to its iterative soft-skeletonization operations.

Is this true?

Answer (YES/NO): NO